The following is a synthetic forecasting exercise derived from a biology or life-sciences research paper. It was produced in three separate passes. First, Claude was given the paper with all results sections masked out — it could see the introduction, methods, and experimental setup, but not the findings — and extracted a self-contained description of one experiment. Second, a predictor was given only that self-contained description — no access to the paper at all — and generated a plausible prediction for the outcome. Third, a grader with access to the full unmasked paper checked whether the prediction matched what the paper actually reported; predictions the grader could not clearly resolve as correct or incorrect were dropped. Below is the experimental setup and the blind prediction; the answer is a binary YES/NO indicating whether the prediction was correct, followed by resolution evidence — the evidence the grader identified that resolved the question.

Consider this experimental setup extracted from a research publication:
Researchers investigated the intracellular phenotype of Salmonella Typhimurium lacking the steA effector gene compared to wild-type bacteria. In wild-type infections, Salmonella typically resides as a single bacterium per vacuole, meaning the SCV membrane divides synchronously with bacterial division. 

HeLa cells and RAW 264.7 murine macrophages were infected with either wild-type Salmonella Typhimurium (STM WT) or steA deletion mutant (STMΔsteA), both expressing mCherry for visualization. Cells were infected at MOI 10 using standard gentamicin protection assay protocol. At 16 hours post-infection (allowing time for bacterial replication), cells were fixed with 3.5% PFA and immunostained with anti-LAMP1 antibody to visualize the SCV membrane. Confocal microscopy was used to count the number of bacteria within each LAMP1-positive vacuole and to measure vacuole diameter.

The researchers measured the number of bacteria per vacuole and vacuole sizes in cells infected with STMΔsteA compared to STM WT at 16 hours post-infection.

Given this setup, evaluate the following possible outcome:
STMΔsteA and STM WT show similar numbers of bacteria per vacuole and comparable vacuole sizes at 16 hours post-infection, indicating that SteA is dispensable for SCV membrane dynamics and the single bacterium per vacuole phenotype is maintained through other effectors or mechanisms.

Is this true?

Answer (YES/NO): NO